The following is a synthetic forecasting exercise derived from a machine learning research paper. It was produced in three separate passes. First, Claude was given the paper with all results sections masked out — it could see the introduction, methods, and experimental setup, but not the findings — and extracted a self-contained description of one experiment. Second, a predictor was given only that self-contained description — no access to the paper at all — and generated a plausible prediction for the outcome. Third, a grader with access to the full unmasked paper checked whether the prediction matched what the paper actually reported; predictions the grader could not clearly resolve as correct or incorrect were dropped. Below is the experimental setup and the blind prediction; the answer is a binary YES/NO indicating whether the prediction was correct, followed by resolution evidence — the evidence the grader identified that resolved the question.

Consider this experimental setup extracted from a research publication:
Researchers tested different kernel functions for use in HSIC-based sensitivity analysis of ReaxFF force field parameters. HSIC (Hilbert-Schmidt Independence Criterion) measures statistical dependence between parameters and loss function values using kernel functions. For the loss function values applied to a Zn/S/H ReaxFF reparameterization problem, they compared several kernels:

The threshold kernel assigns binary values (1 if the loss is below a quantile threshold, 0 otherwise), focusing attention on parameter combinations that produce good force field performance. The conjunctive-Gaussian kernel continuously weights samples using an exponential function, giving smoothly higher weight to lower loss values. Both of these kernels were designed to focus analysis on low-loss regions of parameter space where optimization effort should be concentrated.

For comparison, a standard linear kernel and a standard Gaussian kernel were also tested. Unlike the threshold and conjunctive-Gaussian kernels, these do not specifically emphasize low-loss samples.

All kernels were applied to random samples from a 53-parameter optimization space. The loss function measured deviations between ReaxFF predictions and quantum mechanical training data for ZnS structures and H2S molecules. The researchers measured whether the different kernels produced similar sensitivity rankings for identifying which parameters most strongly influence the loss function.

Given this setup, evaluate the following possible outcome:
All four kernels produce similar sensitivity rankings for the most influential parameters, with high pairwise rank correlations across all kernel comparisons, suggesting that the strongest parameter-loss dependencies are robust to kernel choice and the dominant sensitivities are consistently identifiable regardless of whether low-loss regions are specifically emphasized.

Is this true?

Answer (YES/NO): YES